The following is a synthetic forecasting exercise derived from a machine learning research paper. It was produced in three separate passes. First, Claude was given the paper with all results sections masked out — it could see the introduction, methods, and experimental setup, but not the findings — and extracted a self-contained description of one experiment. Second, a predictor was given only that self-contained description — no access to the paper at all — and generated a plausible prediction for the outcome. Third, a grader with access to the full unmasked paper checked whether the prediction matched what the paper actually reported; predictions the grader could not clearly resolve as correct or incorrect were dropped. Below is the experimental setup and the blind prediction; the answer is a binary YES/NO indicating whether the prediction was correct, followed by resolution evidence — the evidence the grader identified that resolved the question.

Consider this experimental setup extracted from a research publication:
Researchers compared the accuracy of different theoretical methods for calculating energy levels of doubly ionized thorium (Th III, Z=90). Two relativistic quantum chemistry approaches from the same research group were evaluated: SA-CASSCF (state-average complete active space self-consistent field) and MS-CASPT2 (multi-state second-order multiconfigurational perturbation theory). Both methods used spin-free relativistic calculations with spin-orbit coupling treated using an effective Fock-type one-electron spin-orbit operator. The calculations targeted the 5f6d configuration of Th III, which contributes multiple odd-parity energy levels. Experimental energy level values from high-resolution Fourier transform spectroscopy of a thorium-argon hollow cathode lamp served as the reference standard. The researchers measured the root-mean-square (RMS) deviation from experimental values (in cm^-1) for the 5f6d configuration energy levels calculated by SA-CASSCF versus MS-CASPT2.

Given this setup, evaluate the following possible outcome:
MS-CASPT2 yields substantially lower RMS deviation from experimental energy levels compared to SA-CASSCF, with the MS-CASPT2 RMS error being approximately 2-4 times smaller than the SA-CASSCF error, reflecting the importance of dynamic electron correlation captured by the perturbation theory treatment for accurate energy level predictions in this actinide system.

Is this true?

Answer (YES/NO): YES